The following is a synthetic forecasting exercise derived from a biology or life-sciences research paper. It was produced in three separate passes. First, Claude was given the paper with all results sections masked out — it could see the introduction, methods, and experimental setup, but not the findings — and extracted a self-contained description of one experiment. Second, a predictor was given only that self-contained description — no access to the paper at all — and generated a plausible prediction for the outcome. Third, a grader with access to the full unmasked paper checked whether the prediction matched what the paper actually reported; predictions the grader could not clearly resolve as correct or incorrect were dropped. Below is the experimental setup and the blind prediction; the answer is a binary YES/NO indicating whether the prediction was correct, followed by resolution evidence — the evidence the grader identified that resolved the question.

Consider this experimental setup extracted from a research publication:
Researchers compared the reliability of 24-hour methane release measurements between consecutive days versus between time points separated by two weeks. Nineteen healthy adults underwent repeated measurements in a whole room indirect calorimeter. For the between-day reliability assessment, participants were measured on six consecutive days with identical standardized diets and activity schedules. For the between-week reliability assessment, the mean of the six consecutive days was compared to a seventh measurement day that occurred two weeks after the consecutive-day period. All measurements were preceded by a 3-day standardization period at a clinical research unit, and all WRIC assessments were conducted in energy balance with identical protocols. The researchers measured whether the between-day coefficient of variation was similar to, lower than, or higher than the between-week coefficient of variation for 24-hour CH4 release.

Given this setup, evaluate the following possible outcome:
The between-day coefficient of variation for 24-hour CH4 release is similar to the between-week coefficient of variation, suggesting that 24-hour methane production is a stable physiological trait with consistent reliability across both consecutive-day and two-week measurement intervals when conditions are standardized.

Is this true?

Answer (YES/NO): NO